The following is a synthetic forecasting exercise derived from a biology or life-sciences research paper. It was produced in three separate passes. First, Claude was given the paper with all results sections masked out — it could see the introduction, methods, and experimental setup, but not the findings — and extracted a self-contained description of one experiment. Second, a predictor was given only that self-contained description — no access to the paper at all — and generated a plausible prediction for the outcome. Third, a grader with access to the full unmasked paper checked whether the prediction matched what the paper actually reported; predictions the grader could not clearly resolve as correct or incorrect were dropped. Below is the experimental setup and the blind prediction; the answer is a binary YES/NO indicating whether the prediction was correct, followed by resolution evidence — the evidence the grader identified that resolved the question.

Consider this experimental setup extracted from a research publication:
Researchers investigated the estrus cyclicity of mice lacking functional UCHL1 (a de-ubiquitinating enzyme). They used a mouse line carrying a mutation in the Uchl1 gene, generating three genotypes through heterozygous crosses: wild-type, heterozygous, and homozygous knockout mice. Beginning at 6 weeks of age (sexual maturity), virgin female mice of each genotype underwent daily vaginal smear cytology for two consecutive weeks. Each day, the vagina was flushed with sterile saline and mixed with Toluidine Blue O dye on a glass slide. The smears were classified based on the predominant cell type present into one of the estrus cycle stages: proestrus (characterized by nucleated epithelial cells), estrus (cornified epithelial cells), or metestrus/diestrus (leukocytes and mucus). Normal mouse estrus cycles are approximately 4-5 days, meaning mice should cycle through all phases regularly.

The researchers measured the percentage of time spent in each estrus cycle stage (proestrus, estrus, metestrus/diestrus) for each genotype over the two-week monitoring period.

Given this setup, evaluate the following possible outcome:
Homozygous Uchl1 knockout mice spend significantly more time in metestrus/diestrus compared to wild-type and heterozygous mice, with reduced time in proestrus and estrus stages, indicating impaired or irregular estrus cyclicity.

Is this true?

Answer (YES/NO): NO